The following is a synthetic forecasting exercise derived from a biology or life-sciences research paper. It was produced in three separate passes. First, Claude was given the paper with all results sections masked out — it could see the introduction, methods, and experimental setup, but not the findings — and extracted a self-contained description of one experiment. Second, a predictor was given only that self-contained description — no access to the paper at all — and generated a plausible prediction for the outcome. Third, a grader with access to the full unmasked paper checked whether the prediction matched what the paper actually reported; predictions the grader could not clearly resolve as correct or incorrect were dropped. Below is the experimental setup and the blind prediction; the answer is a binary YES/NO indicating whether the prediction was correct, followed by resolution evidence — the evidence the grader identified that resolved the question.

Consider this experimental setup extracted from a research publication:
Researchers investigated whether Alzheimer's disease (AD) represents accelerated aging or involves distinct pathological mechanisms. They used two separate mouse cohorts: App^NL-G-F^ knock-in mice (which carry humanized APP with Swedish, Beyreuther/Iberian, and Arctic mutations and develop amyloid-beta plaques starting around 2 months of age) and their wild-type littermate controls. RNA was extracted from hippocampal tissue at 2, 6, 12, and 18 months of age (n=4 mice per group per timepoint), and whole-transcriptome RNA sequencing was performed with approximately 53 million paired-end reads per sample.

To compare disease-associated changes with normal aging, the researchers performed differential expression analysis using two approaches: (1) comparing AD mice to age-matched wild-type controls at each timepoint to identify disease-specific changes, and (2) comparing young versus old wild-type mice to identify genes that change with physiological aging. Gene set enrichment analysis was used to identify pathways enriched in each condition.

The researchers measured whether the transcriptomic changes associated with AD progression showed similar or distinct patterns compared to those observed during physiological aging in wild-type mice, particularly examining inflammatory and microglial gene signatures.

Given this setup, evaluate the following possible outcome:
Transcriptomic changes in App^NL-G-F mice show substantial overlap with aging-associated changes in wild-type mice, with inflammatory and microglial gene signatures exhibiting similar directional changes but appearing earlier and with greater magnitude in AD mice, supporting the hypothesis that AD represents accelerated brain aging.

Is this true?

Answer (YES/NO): NO